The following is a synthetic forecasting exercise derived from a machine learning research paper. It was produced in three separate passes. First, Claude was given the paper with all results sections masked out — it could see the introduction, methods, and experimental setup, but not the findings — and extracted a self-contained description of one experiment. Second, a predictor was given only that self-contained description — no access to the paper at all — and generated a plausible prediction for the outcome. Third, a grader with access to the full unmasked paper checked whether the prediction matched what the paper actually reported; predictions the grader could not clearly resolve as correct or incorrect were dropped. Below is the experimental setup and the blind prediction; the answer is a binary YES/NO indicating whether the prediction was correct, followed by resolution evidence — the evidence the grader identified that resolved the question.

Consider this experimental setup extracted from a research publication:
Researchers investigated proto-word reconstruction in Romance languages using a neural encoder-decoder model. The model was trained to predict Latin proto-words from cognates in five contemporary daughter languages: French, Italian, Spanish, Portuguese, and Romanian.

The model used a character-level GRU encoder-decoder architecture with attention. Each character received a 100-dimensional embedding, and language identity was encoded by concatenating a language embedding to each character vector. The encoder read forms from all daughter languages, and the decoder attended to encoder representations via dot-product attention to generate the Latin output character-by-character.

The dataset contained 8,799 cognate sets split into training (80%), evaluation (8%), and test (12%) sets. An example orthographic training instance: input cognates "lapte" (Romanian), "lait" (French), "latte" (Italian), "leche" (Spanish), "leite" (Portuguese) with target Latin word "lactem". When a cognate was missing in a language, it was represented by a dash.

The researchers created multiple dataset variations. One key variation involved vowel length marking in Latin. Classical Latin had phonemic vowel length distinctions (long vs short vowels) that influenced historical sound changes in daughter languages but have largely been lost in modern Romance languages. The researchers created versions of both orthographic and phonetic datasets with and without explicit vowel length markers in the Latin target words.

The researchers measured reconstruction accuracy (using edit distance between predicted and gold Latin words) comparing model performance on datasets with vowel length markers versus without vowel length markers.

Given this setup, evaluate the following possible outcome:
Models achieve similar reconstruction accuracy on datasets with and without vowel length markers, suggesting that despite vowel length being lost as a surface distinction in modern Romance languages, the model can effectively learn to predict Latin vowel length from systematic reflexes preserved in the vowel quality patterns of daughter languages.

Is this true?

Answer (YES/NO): NO